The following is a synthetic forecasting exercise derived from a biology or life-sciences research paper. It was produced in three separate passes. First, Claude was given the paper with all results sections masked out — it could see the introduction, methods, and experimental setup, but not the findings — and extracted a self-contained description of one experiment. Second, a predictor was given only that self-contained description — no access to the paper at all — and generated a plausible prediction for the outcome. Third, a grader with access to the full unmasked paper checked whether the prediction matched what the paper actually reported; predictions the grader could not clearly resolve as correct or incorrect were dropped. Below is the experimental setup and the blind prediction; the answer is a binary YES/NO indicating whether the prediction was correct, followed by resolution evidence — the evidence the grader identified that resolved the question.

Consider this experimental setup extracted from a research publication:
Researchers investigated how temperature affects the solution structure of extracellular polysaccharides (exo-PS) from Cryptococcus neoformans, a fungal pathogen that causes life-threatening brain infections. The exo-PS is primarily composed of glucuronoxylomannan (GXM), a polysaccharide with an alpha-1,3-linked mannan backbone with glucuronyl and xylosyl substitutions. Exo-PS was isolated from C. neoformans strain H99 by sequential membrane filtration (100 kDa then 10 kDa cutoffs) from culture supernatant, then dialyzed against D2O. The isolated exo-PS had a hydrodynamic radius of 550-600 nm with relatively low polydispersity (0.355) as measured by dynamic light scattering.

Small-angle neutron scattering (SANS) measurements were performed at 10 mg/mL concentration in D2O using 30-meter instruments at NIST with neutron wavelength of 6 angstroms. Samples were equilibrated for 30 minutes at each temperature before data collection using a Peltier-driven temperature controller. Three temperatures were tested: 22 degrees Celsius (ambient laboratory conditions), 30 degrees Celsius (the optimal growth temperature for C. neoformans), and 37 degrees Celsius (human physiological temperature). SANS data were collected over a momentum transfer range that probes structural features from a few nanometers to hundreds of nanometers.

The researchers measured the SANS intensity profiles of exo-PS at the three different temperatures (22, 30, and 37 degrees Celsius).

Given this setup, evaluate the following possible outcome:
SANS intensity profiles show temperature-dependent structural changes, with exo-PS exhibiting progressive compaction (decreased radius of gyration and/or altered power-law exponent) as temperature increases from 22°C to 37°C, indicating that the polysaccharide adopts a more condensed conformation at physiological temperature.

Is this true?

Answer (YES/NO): NO